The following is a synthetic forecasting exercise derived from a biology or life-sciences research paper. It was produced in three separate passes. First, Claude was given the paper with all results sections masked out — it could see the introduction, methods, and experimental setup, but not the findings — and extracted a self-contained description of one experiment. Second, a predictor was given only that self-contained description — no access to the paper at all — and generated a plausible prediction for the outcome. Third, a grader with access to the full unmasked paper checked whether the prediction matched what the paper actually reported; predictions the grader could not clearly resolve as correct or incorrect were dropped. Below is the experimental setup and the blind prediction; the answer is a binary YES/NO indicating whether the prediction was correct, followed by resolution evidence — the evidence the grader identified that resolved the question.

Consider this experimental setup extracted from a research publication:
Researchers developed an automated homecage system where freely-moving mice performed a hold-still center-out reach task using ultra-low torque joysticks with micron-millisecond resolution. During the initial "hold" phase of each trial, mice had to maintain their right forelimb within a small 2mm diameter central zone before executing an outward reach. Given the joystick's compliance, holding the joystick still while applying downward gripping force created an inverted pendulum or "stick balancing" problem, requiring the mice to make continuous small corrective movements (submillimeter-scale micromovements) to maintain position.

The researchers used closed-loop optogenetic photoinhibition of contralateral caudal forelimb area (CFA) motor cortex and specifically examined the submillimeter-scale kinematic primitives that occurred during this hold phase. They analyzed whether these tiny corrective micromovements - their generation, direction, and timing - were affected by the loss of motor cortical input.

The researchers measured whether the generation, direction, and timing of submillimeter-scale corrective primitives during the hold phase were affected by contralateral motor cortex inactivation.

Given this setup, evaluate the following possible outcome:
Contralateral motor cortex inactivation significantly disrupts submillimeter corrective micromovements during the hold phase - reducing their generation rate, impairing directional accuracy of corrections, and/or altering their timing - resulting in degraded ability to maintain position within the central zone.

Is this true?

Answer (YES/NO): NO